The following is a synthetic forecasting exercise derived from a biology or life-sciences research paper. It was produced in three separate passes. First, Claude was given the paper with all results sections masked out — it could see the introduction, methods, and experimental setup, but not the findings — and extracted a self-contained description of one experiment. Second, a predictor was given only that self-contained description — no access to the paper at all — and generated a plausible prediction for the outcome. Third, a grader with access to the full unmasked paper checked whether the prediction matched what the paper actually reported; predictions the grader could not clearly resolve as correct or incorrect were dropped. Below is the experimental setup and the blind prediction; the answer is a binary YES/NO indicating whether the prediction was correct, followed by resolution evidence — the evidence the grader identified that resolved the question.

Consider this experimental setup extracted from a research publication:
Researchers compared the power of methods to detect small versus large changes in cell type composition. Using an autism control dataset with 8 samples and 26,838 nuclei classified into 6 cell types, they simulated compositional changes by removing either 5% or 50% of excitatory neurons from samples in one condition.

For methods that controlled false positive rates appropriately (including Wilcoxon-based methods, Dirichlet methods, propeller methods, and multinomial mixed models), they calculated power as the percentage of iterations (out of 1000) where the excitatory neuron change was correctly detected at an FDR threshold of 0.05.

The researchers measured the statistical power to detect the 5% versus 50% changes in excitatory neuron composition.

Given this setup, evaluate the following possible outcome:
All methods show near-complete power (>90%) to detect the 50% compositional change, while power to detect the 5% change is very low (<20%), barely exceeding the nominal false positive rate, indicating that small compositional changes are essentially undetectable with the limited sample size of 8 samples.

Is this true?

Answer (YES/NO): NO